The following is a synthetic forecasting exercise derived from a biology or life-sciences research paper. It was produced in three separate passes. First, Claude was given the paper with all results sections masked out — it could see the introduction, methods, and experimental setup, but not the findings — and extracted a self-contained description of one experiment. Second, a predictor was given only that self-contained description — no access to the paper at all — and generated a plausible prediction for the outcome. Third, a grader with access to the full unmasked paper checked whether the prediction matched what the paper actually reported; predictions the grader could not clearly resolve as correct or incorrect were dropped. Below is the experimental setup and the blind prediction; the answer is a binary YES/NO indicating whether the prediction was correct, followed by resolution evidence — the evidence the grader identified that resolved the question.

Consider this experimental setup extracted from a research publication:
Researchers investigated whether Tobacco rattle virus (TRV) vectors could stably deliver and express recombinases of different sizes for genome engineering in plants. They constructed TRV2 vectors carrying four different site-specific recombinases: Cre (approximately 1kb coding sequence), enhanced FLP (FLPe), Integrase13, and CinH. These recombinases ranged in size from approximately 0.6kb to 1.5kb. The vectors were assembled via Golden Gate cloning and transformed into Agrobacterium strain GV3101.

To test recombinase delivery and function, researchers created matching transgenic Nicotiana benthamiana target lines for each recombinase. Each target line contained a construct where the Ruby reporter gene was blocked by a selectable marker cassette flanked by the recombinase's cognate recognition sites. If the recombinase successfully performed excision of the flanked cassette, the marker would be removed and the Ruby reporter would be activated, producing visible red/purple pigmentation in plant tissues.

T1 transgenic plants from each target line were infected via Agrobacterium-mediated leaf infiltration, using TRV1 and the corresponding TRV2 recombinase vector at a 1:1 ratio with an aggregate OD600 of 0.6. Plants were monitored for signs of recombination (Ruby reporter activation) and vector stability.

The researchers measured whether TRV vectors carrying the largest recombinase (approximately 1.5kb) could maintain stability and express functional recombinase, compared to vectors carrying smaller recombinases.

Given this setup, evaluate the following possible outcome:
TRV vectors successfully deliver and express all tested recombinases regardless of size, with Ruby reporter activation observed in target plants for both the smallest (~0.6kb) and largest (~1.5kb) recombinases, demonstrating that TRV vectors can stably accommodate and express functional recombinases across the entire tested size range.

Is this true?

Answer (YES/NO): YES